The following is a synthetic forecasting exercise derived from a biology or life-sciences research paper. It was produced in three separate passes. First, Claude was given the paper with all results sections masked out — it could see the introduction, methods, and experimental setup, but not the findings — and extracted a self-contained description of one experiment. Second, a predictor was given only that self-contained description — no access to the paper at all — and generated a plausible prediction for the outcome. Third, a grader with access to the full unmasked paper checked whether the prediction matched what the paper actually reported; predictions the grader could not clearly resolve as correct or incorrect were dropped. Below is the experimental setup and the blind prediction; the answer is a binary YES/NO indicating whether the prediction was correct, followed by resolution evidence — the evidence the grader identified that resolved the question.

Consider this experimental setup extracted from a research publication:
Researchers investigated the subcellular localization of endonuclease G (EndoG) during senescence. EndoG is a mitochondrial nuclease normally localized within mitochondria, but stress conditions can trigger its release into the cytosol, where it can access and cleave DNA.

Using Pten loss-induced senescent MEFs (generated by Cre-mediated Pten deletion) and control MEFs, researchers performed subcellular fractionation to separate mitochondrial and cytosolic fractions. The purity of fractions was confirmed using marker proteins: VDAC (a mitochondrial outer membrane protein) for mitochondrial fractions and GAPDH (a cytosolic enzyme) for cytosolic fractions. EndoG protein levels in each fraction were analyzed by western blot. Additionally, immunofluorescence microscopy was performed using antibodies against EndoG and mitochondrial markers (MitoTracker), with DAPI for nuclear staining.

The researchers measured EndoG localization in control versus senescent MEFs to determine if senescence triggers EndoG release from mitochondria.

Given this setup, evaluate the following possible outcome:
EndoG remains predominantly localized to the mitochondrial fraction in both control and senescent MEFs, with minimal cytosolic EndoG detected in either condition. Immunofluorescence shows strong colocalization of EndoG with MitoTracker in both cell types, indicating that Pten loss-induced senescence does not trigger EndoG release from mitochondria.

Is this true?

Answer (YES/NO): NO